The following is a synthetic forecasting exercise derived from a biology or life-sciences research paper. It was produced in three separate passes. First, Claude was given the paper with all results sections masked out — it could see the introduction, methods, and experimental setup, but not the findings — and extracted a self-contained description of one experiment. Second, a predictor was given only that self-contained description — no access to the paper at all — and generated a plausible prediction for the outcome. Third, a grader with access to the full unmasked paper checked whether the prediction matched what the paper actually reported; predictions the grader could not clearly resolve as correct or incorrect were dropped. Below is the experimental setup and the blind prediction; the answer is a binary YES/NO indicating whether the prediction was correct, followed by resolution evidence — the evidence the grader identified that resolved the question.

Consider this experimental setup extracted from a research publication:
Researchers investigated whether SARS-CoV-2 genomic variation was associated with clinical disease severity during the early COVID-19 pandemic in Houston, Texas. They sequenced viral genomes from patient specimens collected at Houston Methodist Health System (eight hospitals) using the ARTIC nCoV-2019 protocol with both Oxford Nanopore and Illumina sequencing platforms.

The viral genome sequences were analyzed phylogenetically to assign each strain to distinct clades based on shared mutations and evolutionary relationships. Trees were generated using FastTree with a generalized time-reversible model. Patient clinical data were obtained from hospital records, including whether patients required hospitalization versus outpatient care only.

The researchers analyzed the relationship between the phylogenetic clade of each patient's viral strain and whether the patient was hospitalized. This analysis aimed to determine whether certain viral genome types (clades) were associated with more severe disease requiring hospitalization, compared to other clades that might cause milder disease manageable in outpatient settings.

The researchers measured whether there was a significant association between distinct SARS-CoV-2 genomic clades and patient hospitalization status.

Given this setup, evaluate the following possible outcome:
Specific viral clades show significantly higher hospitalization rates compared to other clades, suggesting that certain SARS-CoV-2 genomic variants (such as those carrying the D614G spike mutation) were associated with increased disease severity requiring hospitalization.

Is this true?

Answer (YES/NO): NO